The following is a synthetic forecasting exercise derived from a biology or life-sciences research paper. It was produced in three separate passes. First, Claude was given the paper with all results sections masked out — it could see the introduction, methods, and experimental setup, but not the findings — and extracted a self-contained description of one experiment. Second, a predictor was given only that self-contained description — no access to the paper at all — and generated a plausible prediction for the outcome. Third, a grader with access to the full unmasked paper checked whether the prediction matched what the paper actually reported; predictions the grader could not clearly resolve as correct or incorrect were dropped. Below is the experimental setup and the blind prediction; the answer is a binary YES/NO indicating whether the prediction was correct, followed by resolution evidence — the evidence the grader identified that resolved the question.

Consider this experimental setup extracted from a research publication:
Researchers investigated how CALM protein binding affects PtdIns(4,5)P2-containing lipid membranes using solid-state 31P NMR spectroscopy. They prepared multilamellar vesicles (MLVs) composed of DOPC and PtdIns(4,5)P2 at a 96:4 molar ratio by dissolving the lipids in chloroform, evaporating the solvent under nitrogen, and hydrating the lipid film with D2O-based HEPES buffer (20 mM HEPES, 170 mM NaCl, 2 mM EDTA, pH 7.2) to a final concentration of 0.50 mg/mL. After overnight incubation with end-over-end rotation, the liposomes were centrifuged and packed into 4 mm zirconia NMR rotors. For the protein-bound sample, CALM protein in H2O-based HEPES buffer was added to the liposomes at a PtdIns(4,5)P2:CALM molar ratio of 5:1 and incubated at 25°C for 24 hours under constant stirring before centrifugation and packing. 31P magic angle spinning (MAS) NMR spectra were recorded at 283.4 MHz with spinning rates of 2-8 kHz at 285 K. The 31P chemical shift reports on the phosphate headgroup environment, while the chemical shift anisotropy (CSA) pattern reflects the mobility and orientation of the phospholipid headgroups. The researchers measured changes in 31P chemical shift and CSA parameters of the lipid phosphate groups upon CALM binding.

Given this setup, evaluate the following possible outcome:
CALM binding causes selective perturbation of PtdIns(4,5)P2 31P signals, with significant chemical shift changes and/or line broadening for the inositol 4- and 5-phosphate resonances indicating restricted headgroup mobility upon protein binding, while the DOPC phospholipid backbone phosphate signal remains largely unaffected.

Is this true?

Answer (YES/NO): NO